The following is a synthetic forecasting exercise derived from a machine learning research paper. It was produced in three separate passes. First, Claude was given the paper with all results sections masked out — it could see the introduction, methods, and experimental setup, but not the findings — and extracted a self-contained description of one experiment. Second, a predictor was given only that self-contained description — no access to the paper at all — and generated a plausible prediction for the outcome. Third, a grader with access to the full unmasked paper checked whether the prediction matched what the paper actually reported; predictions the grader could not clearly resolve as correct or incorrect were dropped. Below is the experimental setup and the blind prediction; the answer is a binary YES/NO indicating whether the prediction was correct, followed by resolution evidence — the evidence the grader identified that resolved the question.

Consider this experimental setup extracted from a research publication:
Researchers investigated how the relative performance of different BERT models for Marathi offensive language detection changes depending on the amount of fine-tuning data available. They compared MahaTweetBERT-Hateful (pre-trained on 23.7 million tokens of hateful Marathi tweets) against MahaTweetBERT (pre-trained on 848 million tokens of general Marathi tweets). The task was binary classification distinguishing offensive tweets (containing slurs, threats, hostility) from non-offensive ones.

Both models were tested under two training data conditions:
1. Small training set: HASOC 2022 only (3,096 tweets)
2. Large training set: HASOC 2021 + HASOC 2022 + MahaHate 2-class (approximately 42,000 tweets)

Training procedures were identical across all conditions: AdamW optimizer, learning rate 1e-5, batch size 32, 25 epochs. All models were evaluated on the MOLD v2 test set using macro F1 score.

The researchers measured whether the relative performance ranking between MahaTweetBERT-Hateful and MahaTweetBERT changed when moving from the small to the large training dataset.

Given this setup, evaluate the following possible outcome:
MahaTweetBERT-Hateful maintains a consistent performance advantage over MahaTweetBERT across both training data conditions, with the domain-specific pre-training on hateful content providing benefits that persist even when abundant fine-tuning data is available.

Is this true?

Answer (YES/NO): NO